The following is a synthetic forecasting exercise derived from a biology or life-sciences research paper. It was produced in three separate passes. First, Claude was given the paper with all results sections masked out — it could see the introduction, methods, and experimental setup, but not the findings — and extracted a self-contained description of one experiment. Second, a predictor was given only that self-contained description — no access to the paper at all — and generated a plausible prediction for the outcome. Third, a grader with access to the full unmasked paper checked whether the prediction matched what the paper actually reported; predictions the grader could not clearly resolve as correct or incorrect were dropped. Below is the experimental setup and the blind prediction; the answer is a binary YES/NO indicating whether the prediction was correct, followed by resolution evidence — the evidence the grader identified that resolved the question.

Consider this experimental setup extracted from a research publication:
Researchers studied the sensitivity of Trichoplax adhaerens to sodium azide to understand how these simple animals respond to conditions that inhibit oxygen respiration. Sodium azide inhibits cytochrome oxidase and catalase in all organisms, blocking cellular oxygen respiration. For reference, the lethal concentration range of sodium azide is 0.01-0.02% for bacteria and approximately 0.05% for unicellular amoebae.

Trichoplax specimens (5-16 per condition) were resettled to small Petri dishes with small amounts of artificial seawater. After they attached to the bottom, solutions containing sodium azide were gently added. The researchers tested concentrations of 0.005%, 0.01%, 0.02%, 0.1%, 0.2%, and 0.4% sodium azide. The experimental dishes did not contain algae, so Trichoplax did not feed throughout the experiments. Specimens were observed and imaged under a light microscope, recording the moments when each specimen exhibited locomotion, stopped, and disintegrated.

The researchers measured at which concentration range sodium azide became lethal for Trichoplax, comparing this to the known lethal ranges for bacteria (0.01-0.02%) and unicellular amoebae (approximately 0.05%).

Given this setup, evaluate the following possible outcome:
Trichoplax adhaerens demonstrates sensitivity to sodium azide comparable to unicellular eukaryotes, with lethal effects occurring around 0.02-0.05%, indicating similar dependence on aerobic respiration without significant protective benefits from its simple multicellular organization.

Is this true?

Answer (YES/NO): NO